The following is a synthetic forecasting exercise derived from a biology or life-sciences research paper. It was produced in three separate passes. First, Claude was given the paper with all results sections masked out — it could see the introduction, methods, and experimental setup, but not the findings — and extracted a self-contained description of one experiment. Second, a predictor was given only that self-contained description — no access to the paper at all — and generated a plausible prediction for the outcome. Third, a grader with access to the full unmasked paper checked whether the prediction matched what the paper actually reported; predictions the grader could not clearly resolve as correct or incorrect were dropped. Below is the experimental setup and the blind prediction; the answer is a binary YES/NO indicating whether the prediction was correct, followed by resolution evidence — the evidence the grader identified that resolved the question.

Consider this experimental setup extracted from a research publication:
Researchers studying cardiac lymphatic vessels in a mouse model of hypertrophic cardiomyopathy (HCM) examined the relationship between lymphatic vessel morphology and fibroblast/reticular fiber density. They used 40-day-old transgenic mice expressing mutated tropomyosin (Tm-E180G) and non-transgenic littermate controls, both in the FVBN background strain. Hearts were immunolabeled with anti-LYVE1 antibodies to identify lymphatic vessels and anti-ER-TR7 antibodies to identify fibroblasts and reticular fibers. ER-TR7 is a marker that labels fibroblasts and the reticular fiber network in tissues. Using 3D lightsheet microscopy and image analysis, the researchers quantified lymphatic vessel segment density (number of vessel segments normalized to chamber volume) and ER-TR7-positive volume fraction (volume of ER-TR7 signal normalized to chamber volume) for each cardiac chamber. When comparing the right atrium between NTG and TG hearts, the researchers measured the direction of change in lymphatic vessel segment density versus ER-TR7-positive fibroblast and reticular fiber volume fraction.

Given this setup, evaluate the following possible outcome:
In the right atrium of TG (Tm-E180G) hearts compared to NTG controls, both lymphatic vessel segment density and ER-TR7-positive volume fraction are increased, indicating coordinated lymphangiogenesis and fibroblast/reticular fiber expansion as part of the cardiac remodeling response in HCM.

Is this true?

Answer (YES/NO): NO